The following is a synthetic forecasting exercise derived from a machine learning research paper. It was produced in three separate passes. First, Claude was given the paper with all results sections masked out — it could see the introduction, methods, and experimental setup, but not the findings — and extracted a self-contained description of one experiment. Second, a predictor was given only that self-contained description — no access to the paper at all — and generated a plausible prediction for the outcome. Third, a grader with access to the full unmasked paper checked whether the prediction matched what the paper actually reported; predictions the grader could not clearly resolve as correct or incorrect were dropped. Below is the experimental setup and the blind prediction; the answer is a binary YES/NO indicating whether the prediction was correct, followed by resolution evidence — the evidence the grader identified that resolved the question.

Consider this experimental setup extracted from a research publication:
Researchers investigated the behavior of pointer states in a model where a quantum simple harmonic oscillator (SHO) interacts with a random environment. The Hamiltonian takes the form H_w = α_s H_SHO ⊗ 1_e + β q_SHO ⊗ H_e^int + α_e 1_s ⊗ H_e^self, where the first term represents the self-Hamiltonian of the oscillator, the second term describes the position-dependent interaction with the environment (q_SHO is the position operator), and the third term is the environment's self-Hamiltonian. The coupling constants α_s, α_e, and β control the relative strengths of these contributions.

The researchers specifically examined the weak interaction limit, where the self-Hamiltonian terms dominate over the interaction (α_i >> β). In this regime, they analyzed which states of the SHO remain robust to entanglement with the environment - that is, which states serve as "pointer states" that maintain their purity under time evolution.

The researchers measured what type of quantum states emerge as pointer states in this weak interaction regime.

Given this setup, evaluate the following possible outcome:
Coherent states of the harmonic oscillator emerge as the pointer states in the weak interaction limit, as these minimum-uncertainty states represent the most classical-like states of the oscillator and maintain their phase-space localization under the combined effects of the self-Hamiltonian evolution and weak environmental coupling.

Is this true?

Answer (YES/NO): NO